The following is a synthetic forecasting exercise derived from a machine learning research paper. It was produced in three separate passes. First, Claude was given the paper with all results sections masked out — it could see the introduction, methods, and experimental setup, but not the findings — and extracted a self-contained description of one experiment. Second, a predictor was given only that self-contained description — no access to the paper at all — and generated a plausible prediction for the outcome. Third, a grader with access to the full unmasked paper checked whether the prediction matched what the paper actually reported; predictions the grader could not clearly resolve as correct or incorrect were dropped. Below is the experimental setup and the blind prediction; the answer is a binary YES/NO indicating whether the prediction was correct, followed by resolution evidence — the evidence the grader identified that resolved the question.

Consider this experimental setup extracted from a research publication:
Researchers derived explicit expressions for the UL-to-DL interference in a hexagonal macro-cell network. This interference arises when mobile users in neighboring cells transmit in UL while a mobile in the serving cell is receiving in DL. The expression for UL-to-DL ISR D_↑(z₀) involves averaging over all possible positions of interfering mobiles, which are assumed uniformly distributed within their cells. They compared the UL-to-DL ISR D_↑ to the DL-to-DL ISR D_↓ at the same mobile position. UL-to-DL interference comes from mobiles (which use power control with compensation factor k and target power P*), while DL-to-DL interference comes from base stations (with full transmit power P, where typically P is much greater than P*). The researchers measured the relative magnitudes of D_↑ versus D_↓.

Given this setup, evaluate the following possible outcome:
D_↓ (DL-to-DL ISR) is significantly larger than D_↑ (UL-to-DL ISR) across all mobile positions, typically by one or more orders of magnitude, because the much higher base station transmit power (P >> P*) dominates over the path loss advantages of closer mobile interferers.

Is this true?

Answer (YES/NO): YES